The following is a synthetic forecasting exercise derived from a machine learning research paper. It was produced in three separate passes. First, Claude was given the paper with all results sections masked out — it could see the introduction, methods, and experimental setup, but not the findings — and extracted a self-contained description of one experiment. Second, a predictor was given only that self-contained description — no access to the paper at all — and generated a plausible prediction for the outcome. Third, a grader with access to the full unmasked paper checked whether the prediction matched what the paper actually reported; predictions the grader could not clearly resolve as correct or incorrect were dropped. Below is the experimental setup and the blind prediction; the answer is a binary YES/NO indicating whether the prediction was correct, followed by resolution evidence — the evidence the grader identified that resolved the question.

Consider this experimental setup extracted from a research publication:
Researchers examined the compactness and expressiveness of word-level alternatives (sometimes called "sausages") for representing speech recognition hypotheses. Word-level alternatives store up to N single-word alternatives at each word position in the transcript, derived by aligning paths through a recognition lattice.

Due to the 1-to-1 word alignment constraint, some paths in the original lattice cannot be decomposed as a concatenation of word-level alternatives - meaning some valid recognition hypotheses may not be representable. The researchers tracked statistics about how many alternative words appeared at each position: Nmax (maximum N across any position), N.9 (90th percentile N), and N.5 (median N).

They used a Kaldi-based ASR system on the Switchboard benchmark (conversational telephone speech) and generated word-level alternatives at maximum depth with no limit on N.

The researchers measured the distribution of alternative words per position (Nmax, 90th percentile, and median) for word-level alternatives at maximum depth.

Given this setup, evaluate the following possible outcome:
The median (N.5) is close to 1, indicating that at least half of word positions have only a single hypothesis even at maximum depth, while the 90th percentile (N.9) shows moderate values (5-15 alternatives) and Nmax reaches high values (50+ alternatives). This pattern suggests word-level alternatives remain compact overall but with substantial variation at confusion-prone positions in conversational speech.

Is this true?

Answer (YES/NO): NO